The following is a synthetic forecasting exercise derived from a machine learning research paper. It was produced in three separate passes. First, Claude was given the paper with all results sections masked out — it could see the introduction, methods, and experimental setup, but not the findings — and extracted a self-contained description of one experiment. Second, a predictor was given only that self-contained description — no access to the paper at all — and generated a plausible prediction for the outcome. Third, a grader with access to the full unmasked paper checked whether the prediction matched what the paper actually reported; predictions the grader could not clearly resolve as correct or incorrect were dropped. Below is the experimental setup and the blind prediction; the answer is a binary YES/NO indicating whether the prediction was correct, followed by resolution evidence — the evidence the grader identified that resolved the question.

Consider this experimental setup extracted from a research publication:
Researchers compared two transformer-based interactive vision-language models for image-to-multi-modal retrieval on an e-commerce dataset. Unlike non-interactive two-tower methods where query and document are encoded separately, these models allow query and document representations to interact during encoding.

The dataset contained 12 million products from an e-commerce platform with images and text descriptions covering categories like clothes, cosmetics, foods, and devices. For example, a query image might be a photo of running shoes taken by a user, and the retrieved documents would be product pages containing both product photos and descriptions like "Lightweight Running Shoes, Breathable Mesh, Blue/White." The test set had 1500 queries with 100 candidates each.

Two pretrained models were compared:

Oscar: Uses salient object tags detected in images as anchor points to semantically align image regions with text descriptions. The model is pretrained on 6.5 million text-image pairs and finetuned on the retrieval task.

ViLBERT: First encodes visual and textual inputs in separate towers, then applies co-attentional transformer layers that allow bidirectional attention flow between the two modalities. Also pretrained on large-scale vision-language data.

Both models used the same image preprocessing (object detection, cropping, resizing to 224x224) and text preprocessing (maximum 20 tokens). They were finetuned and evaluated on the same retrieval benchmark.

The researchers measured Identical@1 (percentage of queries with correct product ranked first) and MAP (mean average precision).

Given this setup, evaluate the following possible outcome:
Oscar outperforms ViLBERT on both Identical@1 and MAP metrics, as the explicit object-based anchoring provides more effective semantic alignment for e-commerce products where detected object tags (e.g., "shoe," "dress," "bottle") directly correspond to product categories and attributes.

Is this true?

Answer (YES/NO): NO